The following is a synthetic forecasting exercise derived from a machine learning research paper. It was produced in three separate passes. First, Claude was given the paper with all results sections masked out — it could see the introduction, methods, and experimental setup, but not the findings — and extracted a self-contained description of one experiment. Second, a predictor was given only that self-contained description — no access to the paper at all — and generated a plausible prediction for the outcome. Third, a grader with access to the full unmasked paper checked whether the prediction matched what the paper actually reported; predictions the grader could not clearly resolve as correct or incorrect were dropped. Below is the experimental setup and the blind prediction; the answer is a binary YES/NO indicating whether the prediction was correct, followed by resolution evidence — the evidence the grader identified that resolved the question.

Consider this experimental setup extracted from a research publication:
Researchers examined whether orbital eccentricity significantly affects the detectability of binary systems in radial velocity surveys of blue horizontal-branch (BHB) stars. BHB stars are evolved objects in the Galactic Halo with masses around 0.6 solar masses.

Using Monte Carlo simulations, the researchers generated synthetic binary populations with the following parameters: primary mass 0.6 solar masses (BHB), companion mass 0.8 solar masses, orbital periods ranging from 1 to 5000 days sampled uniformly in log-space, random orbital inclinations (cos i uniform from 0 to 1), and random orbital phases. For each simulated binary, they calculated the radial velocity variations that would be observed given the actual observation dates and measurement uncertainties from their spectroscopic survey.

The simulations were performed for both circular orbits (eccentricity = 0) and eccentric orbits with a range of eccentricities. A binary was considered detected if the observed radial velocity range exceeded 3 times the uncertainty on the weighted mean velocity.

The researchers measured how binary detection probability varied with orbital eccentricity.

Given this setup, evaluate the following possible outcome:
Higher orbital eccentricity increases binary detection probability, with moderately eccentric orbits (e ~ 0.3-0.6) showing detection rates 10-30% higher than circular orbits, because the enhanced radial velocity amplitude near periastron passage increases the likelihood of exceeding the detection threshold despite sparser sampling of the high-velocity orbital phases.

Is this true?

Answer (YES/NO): NO